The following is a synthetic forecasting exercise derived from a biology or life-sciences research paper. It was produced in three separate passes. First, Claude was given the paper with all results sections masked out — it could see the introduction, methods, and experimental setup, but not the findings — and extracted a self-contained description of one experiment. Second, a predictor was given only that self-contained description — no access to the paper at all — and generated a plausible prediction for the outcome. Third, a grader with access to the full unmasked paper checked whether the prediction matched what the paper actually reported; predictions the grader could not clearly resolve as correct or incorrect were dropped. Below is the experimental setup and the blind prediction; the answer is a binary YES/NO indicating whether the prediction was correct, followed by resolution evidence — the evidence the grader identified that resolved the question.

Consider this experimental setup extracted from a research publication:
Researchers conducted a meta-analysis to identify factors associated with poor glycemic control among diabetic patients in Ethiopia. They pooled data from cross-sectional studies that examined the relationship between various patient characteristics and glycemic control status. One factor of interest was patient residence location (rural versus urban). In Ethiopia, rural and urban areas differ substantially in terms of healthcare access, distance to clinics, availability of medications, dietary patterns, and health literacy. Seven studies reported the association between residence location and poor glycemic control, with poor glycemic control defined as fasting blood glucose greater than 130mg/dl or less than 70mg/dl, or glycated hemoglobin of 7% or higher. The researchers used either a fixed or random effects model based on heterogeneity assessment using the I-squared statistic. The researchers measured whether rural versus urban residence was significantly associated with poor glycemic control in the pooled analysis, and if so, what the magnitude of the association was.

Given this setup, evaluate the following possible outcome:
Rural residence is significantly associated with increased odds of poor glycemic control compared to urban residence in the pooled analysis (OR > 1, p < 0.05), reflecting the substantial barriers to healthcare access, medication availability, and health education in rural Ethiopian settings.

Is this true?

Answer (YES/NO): YES